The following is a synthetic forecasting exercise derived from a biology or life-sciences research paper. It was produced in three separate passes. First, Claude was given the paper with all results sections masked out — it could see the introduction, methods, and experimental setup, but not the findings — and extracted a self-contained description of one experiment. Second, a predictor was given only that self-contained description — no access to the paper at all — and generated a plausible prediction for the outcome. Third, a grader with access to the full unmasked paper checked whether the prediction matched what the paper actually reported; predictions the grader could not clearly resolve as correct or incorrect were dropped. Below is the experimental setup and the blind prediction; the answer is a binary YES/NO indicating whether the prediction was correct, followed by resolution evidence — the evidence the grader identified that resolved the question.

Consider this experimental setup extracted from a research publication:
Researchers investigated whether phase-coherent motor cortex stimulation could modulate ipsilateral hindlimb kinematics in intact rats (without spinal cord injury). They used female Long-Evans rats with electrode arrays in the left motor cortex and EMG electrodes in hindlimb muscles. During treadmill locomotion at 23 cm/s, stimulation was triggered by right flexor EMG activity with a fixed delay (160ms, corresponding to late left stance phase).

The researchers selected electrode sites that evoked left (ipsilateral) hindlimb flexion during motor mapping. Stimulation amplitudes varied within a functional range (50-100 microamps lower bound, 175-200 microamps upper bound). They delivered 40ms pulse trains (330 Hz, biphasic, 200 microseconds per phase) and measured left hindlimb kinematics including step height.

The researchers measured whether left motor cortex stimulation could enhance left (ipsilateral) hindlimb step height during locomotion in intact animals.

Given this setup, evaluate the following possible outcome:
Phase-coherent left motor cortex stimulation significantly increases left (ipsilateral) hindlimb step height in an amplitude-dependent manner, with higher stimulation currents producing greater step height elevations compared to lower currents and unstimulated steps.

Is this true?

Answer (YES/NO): NO